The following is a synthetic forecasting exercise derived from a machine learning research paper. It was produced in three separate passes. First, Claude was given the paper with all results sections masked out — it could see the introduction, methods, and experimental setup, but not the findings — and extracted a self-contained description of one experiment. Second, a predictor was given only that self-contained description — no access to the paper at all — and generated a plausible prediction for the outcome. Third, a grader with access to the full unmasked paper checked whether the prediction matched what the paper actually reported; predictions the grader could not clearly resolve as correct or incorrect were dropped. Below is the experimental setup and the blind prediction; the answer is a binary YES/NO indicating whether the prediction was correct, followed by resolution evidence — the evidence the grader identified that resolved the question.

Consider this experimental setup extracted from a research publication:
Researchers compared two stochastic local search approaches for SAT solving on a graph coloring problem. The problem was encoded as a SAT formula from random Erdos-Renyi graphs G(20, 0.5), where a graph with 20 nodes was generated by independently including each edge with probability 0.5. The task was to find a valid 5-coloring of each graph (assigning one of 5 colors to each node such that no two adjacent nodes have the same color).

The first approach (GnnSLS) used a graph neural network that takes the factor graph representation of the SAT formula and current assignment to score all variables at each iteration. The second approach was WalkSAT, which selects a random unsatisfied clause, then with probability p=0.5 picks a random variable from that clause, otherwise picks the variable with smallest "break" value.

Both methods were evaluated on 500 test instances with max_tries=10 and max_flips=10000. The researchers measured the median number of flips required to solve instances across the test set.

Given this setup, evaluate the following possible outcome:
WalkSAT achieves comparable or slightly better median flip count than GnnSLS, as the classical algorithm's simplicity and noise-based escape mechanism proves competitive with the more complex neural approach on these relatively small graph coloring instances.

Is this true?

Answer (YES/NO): NO